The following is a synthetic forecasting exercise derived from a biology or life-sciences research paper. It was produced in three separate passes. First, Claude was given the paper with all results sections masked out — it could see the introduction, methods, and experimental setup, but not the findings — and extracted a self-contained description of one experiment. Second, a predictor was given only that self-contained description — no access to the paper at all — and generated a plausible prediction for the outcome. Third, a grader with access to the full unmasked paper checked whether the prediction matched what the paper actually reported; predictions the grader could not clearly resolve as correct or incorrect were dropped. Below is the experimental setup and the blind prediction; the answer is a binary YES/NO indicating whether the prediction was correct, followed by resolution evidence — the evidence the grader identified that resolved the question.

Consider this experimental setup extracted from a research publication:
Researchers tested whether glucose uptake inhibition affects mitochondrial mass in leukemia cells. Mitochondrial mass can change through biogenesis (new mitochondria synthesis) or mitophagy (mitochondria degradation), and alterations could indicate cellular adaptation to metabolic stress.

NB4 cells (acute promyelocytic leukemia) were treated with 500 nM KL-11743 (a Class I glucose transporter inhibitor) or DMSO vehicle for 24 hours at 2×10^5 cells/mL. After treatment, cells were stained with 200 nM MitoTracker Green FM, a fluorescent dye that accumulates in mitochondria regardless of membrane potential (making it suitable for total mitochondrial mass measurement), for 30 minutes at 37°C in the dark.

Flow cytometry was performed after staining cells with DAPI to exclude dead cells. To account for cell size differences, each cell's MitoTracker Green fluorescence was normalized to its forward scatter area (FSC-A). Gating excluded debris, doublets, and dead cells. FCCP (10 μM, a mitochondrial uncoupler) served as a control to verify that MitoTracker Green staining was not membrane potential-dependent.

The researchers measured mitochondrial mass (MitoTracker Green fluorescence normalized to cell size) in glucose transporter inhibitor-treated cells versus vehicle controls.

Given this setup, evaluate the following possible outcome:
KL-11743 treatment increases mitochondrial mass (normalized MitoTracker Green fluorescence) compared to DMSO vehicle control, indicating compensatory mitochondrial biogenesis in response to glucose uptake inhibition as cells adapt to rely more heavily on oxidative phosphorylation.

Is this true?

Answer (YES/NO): YES